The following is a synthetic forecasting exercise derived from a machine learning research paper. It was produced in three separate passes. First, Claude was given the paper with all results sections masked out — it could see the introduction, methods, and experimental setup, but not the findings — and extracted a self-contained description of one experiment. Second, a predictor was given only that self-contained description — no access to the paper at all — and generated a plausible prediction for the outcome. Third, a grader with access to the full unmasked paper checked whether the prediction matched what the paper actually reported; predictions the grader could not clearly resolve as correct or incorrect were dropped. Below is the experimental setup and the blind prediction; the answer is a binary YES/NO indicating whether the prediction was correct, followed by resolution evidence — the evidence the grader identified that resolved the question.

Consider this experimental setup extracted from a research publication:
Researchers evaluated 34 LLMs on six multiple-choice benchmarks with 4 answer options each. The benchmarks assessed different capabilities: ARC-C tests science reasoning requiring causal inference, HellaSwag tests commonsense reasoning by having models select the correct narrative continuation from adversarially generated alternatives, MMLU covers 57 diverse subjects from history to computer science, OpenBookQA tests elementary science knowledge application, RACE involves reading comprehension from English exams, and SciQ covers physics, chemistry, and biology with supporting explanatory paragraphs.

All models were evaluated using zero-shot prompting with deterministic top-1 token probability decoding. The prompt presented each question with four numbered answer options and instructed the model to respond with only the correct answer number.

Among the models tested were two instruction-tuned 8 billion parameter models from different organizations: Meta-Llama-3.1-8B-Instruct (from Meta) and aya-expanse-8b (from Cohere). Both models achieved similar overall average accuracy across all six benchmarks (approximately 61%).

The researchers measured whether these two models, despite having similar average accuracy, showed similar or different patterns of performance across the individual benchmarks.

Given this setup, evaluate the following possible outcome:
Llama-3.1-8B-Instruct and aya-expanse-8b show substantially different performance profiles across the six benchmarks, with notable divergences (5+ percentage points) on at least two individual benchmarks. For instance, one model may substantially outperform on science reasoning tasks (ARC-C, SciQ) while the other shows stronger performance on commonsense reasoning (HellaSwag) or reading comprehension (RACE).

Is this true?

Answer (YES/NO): YES